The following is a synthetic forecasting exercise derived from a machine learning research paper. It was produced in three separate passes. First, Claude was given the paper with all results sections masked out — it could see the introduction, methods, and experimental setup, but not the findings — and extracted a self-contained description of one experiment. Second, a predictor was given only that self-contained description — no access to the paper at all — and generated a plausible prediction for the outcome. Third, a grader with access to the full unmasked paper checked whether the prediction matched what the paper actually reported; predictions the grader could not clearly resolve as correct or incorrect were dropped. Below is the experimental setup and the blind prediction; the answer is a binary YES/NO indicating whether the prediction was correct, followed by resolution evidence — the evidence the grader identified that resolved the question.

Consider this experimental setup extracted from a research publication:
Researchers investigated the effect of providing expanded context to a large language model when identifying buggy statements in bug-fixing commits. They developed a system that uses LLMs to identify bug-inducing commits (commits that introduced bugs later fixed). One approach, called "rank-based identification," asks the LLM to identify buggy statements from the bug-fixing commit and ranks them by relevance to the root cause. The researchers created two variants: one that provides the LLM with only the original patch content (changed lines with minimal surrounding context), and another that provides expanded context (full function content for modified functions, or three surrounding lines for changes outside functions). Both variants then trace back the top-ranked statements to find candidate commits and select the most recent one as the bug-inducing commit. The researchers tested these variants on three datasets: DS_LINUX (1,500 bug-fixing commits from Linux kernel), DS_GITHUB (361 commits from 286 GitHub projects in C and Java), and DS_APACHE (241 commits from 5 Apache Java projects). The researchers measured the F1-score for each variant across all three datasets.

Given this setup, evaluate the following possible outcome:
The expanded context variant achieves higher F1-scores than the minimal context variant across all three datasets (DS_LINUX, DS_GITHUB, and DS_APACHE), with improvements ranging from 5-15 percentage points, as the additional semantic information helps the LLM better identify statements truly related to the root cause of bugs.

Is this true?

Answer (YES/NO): NO